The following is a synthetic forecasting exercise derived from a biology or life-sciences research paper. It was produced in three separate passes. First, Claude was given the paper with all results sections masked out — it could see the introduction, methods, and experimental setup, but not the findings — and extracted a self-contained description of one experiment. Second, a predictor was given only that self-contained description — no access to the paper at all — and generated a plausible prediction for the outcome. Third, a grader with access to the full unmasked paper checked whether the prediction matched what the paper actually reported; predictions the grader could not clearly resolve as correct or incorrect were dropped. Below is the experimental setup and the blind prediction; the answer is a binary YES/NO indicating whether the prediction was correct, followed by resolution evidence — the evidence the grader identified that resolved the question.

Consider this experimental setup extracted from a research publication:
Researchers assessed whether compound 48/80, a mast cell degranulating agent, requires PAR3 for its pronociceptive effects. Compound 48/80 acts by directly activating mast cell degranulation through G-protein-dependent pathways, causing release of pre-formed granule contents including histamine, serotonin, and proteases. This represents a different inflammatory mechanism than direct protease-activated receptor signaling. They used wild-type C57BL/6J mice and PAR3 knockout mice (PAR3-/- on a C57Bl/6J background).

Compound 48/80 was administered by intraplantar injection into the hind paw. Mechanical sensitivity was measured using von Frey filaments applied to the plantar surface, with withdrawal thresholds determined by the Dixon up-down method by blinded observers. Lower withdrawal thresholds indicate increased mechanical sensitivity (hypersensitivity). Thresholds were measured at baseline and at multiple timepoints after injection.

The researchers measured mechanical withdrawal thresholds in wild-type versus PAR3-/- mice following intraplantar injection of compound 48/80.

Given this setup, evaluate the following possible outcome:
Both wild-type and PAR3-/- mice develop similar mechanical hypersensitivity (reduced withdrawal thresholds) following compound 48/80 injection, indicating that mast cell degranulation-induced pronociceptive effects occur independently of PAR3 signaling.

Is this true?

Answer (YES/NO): NO